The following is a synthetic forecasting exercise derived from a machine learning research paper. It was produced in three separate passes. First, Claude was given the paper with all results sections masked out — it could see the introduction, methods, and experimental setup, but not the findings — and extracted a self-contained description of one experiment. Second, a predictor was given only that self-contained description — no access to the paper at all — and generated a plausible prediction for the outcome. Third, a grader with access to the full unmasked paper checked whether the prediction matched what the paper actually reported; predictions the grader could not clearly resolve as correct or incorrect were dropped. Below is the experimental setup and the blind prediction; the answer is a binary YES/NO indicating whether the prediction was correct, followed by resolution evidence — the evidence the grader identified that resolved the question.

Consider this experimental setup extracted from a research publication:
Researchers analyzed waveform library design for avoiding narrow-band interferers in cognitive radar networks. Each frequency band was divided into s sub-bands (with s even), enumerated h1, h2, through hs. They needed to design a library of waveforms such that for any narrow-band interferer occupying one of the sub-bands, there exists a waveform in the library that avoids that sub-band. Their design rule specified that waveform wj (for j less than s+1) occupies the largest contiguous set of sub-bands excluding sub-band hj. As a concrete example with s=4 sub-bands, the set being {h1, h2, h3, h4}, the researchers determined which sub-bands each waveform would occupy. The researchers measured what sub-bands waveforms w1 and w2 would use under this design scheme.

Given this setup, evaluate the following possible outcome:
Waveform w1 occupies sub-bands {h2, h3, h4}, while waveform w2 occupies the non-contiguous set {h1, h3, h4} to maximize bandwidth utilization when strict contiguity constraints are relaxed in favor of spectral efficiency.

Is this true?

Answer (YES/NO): NO